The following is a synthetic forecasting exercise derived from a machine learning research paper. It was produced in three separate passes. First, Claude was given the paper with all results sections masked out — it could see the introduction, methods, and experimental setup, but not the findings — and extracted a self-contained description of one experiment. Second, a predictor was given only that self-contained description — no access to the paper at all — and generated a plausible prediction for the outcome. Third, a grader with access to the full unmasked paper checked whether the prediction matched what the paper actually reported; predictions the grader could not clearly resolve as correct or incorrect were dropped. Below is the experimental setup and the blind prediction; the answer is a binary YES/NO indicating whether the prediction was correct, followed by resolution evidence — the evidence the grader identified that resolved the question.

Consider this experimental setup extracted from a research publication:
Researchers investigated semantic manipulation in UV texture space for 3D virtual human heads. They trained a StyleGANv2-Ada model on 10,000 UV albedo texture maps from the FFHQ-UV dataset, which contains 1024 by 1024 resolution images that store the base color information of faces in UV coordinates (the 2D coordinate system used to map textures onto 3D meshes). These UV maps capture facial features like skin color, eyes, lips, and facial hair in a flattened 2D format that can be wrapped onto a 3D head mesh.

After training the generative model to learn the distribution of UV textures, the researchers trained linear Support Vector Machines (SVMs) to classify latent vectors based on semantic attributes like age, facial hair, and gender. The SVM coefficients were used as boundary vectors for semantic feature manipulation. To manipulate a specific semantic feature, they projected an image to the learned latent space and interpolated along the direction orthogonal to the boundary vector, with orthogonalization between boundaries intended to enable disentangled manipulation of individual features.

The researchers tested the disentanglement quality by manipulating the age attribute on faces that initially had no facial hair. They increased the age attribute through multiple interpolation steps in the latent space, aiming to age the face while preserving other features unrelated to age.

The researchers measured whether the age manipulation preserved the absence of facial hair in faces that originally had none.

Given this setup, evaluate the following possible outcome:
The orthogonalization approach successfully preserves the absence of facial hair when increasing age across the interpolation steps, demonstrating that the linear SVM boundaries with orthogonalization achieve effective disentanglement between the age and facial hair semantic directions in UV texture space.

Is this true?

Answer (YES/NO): NO